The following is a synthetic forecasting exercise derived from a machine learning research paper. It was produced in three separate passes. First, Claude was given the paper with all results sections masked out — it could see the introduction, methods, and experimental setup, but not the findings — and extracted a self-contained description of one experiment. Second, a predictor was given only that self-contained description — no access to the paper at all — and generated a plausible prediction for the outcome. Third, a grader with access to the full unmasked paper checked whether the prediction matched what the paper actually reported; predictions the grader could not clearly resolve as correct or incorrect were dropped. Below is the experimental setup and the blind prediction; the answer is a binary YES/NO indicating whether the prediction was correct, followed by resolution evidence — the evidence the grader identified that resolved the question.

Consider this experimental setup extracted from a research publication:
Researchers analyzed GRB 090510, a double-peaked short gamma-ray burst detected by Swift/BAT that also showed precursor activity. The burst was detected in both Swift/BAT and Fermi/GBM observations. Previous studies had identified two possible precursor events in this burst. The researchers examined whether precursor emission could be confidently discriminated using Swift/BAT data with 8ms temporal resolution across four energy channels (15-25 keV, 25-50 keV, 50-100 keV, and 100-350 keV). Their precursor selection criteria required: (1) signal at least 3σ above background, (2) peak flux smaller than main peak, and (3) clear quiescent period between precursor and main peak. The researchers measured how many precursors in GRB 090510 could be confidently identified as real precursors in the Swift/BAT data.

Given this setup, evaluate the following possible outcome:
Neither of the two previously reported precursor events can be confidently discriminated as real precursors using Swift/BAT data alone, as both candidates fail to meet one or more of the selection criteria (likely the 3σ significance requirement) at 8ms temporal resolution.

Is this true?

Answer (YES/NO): NO